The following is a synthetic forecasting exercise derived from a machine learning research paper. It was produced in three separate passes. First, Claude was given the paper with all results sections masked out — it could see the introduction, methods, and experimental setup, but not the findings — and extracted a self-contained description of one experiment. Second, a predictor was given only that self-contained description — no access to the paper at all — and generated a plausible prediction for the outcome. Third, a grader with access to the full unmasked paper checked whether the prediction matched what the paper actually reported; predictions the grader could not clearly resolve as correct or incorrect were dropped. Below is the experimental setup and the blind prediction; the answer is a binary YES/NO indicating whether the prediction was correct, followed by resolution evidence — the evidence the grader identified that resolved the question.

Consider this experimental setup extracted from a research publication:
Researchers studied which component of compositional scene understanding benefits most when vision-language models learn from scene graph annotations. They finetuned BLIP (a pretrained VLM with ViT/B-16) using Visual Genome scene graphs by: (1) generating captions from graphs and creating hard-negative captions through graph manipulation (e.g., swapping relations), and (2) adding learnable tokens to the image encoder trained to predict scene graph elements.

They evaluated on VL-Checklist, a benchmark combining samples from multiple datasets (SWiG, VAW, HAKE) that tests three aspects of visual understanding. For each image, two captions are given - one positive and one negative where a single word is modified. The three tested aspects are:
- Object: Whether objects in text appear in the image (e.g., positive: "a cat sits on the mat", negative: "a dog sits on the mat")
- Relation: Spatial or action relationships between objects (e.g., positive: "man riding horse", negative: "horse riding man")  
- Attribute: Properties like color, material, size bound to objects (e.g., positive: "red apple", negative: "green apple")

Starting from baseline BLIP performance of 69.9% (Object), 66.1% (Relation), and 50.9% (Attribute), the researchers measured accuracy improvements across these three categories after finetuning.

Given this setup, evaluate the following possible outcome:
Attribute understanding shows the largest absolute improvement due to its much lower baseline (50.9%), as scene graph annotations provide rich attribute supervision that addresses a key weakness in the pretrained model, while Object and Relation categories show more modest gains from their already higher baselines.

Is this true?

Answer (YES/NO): NO